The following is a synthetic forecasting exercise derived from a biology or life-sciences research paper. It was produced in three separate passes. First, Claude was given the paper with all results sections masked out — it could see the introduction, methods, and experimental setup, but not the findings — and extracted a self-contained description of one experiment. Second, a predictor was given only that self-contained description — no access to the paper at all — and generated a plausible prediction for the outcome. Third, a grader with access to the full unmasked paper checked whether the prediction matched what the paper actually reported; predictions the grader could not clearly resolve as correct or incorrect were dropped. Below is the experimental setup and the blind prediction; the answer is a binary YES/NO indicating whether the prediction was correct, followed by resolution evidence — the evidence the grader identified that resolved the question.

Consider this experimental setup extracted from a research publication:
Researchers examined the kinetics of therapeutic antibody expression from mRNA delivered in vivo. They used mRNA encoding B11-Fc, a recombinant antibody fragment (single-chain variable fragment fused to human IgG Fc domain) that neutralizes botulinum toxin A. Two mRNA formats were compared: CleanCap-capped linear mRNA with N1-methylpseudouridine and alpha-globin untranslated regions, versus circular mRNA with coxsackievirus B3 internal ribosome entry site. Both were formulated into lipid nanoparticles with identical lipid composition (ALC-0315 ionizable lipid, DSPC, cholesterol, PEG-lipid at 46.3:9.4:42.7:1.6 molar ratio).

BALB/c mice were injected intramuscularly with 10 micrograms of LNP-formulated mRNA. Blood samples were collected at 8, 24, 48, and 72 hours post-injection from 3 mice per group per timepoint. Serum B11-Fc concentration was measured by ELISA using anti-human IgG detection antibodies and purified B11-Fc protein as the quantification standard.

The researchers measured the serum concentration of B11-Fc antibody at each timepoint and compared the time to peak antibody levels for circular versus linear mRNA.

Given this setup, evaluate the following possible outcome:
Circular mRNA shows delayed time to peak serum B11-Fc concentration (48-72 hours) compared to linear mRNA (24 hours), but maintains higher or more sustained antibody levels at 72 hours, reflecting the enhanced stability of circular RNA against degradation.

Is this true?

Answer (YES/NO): NO